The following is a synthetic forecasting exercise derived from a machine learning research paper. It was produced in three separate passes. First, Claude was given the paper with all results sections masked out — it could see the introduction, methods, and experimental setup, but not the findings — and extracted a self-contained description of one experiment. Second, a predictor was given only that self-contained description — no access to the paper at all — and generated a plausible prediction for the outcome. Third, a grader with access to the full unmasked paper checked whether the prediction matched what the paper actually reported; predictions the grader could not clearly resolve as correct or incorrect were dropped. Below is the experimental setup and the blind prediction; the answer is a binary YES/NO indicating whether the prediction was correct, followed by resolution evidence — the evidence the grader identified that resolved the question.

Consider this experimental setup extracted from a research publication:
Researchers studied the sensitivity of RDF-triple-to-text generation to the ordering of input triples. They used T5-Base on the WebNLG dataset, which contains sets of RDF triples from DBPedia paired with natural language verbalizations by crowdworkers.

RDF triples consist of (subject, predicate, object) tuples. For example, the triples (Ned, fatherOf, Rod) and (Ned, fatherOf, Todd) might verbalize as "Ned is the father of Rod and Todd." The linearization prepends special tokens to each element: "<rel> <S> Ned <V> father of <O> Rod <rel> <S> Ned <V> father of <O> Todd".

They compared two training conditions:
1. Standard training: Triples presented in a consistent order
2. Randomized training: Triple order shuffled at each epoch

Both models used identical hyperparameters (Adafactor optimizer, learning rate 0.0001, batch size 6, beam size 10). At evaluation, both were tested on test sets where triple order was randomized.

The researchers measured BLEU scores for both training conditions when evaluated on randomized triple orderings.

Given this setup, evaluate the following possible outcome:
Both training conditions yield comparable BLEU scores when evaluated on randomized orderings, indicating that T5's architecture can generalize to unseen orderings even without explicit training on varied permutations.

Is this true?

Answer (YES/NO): NO